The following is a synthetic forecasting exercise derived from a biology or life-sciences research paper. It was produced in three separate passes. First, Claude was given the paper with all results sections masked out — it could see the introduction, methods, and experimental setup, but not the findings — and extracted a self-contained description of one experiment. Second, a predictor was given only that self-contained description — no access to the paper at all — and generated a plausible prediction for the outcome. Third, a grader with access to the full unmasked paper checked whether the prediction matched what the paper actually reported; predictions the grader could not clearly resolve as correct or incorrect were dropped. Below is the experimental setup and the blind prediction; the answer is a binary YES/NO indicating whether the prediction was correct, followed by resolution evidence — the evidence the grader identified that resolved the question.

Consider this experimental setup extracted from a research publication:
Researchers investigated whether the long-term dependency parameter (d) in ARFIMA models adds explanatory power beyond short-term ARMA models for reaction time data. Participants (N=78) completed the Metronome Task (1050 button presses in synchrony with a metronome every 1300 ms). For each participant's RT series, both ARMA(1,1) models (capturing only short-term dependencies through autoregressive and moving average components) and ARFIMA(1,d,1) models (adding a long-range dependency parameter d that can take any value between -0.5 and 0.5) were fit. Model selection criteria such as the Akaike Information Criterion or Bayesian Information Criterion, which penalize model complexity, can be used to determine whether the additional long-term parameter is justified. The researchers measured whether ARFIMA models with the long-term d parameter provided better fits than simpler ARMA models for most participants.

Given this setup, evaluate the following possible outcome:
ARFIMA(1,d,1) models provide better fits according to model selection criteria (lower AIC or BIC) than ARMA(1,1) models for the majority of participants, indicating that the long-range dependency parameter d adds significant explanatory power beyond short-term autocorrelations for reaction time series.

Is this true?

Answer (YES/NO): YES